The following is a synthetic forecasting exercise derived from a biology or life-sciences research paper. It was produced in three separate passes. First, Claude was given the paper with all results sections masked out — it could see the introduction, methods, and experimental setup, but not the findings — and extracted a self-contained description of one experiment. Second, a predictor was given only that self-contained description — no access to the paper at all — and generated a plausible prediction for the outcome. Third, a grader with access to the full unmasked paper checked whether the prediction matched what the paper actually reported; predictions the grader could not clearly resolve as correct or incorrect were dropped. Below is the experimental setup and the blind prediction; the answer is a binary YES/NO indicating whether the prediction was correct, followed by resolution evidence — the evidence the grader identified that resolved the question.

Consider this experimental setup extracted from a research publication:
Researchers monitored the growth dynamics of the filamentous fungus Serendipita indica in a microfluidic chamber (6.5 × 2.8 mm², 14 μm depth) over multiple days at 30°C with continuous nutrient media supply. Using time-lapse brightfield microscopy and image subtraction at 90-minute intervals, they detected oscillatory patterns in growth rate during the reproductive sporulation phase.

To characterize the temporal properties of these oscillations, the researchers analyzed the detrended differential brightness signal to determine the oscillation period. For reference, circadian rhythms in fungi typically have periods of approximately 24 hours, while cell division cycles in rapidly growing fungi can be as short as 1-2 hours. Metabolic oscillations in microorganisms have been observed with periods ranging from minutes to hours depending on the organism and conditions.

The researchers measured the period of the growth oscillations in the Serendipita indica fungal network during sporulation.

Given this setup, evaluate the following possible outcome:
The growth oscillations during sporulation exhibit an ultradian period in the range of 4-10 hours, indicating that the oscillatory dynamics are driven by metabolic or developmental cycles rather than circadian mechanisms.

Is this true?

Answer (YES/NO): NO